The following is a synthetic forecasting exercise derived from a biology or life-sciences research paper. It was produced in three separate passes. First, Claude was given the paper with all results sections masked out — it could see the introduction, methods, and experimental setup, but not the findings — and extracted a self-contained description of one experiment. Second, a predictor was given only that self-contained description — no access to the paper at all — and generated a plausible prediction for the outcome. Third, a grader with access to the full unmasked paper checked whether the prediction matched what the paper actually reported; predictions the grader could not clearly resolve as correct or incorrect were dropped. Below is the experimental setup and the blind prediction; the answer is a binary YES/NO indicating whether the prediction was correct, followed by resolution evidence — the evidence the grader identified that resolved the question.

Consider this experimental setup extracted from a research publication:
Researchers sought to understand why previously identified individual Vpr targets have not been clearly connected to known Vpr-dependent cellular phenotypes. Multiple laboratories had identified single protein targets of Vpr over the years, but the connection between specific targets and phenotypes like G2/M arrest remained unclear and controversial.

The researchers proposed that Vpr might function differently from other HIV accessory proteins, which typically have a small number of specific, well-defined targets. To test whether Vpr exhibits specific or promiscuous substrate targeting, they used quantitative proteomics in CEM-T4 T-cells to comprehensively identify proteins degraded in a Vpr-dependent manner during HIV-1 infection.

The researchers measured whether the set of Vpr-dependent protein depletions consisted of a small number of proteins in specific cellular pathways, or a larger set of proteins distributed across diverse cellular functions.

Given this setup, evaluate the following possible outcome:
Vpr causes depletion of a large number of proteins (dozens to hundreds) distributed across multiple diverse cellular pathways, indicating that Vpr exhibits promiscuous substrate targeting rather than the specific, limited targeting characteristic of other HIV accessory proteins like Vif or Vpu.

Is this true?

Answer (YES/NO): YES